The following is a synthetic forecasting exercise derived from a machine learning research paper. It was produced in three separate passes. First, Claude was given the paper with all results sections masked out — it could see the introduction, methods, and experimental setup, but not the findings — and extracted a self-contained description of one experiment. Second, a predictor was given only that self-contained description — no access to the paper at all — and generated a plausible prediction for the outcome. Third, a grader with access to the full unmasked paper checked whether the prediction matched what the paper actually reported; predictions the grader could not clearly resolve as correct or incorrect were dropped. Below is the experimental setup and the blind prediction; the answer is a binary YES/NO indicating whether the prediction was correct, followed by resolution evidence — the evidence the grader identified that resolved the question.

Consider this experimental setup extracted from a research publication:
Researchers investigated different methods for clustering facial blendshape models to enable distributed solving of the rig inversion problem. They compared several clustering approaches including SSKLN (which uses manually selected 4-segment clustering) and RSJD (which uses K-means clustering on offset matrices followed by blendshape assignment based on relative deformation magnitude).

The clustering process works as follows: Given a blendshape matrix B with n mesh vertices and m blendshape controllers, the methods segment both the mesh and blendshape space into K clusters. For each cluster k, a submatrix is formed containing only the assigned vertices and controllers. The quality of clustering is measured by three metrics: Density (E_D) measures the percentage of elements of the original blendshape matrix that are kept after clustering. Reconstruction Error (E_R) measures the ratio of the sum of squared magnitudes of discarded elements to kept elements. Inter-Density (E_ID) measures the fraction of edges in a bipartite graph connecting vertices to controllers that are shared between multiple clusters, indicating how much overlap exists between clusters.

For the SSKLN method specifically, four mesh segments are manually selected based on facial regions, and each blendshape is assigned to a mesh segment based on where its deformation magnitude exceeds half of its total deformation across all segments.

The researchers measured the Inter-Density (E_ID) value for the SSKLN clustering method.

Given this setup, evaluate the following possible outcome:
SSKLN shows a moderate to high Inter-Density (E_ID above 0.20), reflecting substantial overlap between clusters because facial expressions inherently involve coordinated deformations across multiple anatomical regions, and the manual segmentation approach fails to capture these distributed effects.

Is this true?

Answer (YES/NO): NO